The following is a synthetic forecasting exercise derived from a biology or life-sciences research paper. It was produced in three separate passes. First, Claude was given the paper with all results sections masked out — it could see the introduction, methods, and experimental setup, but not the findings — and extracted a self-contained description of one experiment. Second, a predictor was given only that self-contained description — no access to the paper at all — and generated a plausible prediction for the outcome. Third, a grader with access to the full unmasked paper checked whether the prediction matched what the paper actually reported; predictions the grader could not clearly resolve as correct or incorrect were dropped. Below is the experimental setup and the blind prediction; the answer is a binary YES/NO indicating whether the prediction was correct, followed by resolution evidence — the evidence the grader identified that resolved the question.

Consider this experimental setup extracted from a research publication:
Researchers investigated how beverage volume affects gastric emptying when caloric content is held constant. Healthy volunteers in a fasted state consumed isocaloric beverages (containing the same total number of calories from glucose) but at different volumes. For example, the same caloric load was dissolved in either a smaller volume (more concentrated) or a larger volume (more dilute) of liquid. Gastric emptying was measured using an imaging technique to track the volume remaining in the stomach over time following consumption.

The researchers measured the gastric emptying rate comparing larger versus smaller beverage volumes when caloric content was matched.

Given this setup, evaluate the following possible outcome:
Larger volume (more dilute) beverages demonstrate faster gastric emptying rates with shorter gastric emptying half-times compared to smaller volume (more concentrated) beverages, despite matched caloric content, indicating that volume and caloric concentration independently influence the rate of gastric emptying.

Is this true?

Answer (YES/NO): NO